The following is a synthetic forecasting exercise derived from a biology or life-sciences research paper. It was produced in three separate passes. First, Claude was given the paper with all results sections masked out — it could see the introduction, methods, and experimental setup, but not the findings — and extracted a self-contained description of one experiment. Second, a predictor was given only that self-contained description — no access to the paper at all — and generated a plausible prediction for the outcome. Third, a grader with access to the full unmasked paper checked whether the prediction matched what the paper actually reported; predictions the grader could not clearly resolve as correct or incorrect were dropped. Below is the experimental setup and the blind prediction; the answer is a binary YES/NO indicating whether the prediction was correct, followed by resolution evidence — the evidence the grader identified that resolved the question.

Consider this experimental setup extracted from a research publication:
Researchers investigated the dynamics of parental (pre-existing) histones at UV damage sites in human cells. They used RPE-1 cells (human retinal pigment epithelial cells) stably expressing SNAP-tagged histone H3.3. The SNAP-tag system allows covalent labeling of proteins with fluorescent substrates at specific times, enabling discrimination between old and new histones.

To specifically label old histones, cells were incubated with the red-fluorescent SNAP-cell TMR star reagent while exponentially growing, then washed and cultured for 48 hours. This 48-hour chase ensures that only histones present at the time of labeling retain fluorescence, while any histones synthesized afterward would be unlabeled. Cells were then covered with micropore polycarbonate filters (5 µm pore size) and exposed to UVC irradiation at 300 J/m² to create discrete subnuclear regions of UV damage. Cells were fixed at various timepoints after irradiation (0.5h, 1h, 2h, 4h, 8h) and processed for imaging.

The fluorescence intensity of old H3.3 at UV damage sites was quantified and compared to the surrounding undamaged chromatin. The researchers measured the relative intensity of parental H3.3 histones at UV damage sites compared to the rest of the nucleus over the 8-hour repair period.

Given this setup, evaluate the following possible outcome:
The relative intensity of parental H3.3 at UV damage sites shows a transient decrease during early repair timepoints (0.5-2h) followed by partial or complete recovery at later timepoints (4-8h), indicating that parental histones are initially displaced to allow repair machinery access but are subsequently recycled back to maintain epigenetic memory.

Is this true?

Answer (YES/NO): YES